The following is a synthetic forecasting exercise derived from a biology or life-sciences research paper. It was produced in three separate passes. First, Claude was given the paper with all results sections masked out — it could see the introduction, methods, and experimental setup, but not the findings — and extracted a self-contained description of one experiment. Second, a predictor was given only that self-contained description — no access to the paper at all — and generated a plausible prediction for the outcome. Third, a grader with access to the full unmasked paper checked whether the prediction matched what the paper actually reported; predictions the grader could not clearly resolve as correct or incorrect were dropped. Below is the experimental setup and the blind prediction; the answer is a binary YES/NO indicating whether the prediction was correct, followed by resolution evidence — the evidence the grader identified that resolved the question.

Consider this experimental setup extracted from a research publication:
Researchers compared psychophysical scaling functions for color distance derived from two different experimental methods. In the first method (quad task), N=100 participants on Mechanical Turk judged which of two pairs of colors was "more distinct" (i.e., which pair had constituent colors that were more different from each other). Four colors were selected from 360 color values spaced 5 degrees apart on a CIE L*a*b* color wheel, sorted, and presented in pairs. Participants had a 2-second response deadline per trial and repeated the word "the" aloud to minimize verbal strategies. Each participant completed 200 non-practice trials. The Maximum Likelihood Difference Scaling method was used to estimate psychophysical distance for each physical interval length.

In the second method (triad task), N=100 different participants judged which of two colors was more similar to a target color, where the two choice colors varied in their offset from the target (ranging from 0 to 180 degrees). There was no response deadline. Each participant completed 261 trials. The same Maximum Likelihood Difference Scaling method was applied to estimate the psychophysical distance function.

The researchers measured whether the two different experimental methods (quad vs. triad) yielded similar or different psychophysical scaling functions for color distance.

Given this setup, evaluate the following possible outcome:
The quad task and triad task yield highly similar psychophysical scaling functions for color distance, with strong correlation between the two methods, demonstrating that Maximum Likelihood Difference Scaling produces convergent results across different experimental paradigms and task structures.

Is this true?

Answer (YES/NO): YES